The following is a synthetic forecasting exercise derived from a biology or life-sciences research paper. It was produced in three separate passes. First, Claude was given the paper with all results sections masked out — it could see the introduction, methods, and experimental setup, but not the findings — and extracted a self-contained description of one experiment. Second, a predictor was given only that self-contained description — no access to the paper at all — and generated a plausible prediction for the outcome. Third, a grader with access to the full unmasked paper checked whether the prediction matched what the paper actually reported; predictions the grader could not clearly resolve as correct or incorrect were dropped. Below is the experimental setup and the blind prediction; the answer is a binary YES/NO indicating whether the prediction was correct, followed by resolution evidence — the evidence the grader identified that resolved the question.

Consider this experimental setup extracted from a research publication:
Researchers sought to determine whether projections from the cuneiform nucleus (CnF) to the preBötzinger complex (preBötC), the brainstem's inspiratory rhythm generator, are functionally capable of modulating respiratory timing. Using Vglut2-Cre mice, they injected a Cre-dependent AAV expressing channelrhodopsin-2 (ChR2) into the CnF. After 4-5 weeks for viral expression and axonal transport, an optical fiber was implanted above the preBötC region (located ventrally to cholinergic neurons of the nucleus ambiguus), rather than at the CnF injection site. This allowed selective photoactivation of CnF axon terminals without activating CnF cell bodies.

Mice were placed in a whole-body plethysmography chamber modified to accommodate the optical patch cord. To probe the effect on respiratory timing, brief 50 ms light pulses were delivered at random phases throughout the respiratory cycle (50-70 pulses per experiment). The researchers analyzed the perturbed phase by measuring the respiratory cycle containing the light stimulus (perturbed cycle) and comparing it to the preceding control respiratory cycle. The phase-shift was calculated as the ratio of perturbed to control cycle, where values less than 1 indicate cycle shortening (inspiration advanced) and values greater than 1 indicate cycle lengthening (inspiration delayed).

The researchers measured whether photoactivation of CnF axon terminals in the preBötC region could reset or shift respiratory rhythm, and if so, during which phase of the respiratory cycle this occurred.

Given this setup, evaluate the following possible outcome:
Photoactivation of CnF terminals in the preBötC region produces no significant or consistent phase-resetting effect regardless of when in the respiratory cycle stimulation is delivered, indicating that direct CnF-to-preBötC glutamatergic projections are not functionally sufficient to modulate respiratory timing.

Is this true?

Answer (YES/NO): NO